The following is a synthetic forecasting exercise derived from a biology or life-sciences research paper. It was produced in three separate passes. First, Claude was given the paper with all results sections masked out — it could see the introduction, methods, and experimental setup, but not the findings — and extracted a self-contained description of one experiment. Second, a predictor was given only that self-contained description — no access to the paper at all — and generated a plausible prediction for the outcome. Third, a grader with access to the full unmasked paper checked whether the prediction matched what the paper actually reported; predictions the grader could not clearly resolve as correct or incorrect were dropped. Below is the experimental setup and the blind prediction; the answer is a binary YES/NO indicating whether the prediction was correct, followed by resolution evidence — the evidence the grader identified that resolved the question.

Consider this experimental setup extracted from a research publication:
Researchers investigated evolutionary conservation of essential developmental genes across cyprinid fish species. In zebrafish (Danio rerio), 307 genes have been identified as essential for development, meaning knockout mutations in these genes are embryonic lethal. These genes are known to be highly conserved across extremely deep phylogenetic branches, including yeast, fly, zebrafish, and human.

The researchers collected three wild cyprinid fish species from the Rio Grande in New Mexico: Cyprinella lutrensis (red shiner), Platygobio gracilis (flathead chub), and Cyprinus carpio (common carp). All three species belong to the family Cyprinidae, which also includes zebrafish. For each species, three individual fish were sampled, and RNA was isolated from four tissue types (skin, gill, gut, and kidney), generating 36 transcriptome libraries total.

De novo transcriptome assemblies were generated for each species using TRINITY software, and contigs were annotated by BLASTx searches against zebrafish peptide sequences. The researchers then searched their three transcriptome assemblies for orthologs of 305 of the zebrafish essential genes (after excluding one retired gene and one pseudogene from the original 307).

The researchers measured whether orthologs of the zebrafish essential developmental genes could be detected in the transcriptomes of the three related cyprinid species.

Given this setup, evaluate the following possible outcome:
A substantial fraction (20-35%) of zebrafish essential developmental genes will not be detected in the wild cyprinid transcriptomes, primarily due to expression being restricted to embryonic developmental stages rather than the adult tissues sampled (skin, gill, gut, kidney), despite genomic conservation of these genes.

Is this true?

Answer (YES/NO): NO